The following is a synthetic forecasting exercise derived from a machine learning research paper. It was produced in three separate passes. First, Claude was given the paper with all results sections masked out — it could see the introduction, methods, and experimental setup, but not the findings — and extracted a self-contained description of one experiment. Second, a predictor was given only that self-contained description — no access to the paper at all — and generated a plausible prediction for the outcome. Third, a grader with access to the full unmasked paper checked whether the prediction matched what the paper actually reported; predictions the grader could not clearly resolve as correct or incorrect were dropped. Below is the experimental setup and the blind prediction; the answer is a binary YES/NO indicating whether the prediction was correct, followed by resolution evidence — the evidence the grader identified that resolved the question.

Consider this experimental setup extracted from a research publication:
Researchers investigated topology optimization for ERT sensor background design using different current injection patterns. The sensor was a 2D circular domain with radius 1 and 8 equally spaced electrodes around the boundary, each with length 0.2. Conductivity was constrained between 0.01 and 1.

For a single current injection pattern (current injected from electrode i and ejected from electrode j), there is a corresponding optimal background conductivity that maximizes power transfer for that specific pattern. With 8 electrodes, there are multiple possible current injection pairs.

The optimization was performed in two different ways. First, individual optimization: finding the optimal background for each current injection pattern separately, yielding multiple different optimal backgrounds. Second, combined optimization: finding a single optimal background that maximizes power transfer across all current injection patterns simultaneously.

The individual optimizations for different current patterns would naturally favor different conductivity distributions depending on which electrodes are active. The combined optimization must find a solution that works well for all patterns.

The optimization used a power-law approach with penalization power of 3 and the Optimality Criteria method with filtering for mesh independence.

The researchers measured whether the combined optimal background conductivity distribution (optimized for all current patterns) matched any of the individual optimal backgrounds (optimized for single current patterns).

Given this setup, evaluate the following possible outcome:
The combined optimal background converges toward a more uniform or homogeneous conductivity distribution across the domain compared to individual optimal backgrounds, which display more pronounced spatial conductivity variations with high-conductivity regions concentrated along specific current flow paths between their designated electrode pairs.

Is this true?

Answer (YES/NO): NO